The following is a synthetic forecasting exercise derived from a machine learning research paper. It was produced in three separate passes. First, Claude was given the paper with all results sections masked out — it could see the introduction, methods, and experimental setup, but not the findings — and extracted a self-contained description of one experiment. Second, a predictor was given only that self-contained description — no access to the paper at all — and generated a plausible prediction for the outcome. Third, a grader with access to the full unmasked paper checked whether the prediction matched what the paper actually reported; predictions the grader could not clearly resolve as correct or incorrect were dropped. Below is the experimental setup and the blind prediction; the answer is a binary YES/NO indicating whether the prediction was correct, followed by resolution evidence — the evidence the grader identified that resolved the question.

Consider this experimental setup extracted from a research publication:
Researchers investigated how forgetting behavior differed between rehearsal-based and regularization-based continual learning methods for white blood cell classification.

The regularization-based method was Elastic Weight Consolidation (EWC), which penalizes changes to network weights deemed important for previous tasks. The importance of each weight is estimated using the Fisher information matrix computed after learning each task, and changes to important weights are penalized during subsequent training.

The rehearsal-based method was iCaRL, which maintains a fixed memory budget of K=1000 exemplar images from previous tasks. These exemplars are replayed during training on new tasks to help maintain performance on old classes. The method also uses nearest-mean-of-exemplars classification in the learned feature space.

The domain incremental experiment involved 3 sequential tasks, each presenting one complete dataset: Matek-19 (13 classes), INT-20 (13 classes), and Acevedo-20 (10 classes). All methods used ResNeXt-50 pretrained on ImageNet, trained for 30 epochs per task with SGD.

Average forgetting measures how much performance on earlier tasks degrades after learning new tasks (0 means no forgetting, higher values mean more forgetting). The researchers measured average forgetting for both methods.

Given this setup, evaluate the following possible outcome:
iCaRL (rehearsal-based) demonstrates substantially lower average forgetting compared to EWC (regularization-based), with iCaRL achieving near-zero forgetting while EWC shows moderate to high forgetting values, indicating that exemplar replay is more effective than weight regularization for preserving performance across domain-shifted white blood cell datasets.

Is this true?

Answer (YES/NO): YES